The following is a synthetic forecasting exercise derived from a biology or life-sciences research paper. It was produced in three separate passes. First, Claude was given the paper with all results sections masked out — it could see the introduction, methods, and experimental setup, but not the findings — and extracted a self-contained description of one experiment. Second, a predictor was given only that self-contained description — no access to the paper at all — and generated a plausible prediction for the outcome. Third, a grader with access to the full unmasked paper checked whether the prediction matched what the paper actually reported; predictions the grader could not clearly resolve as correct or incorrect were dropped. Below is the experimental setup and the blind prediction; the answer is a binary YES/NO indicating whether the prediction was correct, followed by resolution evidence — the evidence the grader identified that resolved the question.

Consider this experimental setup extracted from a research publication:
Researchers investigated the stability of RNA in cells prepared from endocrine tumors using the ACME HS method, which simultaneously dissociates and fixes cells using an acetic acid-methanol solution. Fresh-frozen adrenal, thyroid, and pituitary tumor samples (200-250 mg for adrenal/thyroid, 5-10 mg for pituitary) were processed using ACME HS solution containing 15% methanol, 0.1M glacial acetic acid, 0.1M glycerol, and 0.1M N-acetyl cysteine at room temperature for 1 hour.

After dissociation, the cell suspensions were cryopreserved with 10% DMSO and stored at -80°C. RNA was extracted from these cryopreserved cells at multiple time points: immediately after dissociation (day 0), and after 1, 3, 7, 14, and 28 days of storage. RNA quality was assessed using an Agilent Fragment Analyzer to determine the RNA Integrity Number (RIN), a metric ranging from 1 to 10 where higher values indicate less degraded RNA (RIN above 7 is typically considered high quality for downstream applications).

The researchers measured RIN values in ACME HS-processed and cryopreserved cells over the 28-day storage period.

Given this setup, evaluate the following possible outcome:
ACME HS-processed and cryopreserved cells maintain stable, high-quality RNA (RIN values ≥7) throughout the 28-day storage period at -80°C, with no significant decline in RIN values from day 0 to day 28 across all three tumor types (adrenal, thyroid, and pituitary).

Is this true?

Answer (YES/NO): NO